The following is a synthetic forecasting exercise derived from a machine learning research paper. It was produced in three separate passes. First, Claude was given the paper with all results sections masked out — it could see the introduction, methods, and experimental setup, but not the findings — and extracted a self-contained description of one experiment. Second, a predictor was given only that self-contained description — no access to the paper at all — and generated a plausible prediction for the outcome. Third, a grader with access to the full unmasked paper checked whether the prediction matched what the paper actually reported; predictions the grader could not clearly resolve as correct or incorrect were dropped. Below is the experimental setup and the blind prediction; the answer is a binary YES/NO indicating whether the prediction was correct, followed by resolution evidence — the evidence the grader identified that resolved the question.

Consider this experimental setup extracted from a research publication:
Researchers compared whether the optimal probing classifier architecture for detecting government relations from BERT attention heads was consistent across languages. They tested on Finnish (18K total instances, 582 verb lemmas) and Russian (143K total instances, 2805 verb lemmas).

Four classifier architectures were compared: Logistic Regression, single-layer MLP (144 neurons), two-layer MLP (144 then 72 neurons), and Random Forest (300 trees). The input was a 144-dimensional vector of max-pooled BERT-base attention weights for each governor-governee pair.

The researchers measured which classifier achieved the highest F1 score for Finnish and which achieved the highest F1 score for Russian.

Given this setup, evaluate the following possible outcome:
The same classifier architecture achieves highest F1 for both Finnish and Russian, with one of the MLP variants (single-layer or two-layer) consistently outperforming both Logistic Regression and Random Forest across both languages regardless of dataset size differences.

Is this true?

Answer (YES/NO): NO